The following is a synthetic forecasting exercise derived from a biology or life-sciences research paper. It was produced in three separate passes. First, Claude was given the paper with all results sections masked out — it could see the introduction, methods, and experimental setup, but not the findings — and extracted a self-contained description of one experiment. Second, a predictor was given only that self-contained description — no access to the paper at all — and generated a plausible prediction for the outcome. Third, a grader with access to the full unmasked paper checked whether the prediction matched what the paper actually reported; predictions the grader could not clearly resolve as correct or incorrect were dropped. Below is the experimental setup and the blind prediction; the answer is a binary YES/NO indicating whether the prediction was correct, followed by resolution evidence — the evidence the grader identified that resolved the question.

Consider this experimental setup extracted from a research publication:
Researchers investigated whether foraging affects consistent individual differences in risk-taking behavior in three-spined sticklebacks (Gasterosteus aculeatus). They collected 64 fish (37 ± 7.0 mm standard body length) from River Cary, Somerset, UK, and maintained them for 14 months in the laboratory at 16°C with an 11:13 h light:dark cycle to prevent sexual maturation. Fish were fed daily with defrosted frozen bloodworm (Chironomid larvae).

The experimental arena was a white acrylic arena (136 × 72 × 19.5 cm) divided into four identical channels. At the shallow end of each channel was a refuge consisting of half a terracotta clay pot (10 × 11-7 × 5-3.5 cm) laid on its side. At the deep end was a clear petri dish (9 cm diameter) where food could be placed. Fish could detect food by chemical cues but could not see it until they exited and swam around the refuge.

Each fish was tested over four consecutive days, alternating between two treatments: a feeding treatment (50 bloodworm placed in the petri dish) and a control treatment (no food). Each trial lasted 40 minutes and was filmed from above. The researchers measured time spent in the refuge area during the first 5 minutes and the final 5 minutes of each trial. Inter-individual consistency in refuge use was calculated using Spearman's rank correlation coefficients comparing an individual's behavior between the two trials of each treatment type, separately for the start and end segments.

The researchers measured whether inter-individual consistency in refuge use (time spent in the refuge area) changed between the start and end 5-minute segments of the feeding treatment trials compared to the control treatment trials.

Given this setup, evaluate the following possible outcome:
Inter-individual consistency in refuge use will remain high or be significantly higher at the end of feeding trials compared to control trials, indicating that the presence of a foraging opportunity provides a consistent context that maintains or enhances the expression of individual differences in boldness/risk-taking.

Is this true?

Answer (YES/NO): NO